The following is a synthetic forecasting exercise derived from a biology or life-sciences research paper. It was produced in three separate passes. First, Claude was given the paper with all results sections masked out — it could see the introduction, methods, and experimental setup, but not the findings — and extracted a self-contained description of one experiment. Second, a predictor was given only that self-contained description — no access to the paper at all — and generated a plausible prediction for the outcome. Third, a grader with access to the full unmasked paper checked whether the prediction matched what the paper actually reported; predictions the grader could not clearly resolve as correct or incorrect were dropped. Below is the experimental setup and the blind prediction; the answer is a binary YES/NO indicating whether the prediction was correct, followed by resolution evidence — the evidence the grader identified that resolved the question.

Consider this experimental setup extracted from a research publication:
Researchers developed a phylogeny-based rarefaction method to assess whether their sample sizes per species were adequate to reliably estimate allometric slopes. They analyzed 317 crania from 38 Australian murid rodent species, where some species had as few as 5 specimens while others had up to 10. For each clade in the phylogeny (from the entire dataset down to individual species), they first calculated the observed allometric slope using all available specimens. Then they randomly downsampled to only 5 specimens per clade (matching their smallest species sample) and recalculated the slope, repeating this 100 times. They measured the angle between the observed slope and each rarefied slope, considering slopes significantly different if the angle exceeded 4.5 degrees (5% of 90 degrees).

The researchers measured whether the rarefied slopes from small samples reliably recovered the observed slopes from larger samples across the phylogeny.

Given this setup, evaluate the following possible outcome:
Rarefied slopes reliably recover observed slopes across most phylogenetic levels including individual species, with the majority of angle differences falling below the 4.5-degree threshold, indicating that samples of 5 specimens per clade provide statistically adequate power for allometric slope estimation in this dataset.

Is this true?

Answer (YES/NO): YES